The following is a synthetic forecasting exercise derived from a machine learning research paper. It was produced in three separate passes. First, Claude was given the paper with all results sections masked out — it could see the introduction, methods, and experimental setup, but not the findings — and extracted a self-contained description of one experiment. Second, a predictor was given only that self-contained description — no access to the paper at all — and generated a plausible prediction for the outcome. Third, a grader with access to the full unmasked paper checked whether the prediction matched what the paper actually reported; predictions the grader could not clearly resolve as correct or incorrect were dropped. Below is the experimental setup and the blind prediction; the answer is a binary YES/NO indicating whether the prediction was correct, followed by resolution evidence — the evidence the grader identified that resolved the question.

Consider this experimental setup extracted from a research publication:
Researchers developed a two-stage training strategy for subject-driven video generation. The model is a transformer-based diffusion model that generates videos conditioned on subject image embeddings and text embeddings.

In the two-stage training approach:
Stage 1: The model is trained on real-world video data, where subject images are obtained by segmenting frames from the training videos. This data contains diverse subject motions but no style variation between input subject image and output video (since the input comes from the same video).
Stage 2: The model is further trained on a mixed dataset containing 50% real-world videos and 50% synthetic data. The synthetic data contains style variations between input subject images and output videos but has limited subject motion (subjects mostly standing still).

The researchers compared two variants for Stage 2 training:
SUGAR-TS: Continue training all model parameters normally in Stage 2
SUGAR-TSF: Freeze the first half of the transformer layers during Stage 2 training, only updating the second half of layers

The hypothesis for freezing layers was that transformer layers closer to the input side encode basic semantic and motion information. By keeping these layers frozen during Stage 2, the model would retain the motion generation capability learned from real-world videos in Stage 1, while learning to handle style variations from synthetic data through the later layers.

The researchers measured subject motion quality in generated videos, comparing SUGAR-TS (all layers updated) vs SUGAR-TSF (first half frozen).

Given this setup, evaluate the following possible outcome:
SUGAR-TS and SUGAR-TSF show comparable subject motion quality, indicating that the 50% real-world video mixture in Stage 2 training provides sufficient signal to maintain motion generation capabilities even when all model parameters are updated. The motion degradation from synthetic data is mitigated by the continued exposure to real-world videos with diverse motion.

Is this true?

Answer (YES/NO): NO